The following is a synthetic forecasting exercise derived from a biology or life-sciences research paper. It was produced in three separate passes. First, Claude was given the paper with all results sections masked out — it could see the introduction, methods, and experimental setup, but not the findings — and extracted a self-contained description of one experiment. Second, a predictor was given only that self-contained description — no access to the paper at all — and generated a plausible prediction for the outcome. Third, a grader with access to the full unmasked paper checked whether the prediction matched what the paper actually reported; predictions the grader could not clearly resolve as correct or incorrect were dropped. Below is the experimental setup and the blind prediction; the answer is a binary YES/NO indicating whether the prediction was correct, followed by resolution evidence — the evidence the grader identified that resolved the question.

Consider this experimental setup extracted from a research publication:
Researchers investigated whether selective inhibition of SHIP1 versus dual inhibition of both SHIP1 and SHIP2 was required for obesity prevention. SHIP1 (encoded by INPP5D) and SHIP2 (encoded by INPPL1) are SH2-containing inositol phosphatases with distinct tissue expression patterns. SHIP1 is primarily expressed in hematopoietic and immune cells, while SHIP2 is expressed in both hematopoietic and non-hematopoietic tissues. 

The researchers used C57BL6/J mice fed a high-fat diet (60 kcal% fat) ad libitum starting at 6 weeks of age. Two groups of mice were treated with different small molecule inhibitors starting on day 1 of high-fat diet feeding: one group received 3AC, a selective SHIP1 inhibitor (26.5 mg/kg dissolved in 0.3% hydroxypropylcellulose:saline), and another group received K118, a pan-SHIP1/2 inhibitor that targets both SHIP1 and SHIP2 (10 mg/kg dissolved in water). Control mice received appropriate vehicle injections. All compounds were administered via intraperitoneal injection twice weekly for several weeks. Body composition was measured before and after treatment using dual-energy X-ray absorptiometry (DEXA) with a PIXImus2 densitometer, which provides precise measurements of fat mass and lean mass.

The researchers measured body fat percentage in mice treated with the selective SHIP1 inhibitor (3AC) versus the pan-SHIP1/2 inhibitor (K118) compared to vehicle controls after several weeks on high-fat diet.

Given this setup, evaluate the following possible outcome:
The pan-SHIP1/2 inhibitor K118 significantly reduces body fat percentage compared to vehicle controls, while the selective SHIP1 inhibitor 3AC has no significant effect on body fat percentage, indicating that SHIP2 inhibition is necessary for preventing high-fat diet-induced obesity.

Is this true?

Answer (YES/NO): YES